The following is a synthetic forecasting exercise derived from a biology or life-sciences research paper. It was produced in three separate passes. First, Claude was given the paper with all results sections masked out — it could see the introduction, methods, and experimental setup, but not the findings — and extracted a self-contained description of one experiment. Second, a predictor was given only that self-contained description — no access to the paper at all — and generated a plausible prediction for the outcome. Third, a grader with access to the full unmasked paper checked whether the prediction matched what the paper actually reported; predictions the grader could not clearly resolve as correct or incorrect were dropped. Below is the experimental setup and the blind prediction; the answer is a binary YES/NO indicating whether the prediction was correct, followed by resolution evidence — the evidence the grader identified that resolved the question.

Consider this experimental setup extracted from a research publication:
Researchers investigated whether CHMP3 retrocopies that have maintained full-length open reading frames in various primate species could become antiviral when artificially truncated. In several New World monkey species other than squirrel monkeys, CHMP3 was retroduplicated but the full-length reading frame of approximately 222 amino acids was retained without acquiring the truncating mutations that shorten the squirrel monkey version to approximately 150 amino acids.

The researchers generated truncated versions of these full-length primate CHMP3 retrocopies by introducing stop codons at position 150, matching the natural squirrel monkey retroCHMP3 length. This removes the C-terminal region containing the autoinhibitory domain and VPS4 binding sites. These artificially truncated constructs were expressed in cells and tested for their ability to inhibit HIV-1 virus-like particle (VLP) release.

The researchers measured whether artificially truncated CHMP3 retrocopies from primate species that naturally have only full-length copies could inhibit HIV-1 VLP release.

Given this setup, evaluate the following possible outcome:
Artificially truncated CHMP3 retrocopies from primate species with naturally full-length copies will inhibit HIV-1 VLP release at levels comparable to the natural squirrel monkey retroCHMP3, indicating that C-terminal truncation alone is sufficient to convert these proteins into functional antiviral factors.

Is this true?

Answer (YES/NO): YES